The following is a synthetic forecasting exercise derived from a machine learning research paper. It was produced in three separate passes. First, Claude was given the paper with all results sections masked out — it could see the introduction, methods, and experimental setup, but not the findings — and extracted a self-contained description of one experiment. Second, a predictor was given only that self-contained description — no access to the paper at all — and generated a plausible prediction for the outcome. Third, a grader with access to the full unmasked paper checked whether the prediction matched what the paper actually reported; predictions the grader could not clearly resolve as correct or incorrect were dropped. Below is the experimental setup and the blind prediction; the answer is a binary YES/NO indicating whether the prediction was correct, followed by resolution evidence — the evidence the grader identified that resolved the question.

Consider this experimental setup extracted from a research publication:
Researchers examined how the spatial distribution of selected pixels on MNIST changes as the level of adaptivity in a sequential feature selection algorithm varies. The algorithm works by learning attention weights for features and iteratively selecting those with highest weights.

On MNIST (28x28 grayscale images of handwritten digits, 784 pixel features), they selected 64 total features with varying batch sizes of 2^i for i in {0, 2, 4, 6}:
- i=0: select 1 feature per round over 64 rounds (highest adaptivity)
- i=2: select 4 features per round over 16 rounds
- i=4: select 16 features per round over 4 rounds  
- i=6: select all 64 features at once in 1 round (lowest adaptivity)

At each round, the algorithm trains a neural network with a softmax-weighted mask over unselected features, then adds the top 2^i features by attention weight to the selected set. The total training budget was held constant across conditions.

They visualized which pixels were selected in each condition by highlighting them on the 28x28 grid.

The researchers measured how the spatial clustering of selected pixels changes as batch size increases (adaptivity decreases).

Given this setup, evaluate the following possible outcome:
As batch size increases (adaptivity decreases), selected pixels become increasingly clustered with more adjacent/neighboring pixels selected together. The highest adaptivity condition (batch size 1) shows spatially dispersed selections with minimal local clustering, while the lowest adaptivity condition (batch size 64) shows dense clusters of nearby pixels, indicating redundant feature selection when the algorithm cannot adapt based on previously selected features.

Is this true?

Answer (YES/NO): YES